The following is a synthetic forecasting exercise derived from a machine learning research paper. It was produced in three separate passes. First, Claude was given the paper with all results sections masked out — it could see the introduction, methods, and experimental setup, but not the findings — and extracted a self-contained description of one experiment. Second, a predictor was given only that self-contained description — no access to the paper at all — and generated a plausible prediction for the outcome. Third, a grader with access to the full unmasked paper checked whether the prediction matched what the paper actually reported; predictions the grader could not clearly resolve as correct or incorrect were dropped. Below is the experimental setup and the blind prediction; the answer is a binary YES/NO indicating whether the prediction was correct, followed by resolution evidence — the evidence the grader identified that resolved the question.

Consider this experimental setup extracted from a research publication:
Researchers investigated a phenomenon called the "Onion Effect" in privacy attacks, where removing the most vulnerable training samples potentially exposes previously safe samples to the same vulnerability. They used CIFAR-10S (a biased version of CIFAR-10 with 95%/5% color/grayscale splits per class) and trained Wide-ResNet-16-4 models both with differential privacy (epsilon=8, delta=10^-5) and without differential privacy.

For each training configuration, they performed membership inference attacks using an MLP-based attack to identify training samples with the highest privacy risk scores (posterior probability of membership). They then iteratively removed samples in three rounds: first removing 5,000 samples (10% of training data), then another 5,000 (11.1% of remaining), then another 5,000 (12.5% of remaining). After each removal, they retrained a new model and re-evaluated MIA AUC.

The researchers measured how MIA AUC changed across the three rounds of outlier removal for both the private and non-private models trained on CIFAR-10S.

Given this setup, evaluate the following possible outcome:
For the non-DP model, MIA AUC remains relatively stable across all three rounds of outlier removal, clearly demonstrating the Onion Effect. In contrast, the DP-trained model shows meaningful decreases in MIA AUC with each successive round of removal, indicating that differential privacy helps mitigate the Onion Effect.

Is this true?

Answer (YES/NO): NO